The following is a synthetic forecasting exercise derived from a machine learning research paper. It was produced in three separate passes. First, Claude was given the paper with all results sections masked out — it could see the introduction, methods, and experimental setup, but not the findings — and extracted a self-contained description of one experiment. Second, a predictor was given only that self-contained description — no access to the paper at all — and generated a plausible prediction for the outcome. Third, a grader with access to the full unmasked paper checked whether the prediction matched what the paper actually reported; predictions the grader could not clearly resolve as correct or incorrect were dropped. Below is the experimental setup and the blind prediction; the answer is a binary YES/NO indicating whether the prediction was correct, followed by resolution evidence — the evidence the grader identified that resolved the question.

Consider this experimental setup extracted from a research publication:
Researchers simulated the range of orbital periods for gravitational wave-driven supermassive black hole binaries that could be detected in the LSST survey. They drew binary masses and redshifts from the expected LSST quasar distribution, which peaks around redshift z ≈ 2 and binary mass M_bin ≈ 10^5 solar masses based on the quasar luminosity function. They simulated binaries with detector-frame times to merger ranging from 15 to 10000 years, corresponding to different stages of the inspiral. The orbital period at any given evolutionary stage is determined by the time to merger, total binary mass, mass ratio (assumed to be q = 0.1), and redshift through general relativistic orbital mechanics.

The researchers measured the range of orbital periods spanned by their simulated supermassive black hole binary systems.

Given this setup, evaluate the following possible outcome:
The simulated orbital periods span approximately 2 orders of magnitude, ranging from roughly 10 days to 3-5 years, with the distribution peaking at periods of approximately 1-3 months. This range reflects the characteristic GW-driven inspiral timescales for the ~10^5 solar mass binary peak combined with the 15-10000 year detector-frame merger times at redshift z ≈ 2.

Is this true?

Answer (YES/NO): NO